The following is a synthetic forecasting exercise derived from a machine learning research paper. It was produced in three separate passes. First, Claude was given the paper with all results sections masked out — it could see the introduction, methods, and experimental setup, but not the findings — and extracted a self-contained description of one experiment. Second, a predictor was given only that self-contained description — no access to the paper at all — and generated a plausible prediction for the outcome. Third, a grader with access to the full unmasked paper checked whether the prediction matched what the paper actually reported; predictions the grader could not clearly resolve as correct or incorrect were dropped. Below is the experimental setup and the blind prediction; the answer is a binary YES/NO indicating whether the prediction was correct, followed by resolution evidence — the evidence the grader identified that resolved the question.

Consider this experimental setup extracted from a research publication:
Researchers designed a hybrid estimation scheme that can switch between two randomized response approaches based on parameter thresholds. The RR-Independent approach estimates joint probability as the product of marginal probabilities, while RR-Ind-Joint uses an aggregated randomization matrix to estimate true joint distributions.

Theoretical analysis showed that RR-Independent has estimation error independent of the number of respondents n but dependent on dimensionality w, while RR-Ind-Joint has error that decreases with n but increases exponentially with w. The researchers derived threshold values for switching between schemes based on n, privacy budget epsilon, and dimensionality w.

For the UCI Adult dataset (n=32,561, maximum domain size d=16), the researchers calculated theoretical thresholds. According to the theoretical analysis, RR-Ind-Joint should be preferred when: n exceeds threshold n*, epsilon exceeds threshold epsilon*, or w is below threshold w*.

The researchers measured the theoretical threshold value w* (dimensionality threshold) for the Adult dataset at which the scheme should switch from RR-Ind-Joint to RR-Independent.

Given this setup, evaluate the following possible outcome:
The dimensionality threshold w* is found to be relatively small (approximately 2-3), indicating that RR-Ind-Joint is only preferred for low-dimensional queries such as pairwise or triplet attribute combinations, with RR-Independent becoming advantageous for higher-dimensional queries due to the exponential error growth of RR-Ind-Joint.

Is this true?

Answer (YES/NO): NO